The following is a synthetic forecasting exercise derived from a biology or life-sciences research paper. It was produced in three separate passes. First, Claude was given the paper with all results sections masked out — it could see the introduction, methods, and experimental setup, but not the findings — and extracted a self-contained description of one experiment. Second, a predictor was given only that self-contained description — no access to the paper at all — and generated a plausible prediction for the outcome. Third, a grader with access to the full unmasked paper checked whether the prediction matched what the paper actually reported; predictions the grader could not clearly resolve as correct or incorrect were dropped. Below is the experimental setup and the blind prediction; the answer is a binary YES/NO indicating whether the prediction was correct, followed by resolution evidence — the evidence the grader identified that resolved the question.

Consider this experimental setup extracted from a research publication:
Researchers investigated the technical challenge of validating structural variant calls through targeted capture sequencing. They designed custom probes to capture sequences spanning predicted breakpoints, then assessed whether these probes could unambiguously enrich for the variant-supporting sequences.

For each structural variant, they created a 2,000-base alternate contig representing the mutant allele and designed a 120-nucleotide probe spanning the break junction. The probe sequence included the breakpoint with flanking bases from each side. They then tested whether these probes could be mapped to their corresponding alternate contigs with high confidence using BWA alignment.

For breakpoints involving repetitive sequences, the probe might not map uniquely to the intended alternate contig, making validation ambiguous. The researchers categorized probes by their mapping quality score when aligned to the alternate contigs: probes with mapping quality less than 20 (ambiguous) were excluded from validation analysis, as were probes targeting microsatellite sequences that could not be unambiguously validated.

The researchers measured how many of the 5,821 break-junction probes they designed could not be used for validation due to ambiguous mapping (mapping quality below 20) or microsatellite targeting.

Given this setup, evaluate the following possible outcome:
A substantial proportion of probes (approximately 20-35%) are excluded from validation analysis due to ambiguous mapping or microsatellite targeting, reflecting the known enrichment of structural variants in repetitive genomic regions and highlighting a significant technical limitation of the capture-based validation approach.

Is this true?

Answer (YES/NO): NO